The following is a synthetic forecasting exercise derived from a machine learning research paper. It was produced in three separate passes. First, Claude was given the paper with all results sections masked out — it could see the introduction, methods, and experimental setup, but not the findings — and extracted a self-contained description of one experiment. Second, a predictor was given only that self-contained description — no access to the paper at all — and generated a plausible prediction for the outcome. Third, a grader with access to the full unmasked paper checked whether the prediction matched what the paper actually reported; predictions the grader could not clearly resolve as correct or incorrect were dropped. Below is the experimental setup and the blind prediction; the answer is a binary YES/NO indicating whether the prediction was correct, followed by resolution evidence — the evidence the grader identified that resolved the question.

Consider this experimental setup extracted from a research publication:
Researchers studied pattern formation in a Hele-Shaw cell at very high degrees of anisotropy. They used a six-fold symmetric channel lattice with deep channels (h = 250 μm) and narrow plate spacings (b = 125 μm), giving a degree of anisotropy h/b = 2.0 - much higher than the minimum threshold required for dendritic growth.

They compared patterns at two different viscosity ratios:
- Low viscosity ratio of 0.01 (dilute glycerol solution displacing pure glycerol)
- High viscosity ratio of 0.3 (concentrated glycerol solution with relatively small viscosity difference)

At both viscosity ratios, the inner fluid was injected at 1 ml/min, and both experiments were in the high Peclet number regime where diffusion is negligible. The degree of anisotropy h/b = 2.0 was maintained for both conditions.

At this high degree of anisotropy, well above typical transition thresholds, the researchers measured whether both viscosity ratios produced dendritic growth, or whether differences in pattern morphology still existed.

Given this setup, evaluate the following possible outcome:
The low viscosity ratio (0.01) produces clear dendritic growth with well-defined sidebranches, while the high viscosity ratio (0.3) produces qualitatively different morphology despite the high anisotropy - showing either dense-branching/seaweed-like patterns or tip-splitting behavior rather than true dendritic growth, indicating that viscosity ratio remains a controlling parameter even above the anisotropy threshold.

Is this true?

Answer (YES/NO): NO